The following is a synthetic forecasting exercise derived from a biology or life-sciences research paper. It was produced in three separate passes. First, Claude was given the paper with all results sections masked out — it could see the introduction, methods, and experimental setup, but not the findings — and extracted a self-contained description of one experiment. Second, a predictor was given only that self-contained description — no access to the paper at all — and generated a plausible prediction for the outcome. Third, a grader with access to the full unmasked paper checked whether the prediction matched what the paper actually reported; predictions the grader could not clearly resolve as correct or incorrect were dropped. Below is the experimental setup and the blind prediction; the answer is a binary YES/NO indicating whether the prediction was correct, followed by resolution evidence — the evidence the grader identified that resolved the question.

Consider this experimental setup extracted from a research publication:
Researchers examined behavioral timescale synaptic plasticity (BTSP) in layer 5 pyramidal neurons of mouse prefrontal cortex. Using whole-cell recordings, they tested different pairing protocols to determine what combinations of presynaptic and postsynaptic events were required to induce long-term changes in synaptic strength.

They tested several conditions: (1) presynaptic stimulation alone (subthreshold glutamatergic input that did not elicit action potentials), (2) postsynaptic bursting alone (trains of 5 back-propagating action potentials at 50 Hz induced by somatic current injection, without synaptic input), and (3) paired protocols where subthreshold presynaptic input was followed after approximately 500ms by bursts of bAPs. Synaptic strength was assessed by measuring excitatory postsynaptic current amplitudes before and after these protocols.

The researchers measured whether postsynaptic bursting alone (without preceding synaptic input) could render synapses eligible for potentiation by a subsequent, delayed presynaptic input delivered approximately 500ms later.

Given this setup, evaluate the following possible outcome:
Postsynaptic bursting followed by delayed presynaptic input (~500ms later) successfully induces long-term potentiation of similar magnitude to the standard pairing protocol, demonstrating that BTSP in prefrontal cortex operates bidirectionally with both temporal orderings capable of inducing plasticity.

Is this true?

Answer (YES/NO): YES